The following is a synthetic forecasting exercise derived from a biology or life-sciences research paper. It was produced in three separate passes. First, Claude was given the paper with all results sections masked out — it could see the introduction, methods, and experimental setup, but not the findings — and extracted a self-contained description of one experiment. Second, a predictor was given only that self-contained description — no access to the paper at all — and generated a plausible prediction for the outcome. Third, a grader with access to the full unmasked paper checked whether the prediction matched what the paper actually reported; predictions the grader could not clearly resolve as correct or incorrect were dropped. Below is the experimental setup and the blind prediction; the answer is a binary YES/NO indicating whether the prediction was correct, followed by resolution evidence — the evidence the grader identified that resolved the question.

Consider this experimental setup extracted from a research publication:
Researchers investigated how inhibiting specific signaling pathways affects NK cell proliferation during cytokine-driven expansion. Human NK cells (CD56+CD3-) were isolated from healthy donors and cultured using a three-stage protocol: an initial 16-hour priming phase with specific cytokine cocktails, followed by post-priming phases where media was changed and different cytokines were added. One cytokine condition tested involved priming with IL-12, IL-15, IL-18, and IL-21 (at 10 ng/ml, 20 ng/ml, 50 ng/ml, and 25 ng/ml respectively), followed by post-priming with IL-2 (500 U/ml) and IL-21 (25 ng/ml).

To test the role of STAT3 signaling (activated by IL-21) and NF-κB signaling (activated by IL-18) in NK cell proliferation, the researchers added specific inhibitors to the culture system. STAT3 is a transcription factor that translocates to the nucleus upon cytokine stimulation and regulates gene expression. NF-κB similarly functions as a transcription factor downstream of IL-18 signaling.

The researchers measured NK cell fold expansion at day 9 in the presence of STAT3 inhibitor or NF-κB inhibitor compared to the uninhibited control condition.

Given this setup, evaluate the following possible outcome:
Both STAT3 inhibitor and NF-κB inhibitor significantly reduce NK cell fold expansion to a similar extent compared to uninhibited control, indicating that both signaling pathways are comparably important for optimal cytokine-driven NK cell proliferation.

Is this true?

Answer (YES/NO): NO